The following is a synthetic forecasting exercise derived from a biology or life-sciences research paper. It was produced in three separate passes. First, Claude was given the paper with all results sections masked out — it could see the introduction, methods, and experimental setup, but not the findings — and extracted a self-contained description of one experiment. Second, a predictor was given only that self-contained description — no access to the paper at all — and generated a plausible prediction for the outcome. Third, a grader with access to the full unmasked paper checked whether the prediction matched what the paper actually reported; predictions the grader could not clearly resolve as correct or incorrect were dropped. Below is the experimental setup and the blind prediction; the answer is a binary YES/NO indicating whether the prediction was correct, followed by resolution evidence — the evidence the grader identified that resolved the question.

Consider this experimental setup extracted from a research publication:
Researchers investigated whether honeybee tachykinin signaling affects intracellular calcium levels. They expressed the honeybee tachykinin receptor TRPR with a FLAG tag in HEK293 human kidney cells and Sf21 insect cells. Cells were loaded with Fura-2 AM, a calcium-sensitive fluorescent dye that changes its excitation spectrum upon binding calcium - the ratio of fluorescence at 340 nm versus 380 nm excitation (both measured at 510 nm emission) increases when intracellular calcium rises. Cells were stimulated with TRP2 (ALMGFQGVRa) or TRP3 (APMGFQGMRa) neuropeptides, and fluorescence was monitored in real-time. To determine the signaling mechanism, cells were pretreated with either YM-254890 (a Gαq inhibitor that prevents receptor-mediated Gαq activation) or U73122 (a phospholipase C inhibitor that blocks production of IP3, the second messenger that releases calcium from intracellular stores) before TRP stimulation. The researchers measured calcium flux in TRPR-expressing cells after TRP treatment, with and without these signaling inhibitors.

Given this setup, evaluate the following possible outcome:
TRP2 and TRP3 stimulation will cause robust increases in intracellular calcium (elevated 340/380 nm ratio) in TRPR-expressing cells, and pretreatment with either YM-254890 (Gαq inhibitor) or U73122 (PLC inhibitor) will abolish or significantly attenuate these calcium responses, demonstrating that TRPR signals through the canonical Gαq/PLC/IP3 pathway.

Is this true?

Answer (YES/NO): YES